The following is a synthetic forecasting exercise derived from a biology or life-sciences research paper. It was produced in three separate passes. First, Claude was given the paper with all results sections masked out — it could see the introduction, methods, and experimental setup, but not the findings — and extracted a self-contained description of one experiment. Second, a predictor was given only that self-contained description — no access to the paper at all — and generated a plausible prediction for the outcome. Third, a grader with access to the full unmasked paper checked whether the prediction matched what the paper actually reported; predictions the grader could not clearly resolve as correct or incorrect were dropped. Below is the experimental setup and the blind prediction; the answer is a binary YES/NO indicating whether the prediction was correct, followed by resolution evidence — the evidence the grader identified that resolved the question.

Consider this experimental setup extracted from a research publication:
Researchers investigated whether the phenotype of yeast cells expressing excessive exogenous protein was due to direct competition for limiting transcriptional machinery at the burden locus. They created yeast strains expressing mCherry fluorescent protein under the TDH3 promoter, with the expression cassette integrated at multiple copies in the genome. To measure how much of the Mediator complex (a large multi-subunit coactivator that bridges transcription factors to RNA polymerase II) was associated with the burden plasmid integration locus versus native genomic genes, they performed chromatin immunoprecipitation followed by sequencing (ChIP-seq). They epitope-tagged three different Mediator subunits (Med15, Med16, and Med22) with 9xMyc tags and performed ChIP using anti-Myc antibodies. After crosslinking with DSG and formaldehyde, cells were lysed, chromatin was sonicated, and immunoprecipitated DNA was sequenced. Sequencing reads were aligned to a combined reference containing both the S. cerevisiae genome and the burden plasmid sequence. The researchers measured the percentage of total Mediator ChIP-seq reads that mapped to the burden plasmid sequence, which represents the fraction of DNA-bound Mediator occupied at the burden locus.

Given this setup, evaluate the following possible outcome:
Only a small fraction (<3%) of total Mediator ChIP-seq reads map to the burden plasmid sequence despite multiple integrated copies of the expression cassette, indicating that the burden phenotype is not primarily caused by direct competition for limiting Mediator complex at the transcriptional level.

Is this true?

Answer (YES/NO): NO